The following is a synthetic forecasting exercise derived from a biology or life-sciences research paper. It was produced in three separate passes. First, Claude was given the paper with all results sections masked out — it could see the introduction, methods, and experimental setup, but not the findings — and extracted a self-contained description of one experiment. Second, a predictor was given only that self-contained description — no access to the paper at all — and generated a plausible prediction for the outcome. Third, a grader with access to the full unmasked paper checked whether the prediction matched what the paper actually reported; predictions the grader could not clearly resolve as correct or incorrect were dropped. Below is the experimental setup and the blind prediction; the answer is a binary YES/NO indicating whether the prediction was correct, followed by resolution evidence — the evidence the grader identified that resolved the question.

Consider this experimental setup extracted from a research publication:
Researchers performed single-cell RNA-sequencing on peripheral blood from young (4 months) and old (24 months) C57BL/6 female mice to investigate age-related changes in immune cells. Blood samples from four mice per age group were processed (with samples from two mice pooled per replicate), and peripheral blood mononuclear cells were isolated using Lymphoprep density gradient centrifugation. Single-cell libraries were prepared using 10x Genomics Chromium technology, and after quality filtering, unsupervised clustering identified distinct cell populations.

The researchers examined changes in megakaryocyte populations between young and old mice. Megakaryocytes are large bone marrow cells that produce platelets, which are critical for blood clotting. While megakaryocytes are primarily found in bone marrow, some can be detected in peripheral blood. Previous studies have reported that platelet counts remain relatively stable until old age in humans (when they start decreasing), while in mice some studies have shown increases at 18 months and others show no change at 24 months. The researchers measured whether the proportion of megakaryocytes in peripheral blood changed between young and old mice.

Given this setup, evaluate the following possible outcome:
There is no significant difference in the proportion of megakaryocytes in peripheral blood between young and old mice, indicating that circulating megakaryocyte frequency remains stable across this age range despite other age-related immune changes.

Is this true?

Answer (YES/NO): NO